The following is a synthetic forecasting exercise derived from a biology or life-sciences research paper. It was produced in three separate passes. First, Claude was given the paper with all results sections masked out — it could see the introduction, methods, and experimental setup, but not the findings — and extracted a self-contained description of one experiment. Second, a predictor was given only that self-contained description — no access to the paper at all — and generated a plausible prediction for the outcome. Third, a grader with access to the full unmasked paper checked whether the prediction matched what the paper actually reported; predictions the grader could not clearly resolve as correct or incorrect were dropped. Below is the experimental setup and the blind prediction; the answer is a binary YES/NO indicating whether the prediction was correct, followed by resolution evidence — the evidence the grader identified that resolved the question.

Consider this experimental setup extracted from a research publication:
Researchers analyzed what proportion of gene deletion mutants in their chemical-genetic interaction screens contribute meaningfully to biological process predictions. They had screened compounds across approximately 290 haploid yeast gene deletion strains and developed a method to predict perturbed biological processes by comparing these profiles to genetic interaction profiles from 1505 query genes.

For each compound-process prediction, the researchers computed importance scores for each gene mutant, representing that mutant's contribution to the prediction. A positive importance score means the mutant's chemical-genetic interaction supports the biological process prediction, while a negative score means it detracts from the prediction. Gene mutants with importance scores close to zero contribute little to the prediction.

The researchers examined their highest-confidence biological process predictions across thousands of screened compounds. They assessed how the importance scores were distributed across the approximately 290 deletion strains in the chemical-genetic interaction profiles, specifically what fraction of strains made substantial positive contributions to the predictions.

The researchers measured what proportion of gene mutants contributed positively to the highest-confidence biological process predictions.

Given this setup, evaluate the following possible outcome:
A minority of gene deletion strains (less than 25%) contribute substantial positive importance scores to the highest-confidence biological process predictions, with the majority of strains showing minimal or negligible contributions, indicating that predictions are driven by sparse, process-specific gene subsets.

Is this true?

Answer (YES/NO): NO